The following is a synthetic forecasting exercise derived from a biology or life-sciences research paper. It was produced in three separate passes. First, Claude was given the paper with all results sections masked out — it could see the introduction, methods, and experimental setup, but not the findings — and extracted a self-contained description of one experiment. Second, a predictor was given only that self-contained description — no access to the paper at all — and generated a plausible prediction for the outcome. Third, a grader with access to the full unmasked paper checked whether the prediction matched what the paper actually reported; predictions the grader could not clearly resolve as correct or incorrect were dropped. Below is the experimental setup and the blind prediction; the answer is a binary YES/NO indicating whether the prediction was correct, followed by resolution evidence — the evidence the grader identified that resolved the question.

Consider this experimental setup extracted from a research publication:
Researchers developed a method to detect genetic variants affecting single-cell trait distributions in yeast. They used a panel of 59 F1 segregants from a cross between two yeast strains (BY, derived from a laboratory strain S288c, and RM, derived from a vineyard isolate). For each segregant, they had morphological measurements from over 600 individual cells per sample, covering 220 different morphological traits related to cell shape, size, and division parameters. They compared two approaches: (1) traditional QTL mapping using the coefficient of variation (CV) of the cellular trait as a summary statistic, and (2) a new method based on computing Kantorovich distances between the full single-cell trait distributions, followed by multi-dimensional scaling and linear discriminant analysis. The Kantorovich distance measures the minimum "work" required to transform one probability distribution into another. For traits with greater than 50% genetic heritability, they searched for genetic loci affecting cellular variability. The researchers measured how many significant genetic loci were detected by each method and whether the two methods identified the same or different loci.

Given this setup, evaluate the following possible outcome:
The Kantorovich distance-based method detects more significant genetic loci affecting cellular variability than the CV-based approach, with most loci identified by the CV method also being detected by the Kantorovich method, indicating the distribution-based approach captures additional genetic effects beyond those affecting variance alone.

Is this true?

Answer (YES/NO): YES